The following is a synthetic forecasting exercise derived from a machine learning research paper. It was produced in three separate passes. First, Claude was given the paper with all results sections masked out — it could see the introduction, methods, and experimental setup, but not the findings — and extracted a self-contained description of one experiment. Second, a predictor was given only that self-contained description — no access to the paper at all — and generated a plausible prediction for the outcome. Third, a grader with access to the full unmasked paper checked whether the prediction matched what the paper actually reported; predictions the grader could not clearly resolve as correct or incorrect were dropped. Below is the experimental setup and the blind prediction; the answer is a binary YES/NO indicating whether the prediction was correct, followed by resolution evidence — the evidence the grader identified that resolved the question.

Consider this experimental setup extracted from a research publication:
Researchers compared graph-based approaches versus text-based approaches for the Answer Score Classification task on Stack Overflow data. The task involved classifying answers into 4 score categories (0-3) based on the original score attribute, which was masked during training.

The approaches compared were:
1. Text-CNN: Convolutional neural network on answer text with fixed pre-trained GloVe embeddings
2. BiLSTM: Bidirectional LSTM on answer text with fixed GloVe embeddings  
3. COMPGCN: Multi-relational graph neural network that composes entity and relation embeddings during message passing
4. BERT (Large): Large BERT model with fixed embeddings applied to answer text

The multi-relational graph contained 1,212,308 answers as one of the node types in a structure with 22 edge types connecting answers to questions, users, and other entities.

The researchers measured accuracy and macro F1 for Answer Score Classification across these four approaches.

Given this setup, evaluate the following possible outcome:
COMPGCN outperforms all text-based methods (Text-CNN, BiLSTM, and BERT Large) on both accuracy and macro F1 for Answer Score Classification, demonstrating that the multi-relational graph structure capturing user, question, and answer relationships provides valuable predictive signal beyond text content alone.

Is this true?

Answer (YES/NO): NO